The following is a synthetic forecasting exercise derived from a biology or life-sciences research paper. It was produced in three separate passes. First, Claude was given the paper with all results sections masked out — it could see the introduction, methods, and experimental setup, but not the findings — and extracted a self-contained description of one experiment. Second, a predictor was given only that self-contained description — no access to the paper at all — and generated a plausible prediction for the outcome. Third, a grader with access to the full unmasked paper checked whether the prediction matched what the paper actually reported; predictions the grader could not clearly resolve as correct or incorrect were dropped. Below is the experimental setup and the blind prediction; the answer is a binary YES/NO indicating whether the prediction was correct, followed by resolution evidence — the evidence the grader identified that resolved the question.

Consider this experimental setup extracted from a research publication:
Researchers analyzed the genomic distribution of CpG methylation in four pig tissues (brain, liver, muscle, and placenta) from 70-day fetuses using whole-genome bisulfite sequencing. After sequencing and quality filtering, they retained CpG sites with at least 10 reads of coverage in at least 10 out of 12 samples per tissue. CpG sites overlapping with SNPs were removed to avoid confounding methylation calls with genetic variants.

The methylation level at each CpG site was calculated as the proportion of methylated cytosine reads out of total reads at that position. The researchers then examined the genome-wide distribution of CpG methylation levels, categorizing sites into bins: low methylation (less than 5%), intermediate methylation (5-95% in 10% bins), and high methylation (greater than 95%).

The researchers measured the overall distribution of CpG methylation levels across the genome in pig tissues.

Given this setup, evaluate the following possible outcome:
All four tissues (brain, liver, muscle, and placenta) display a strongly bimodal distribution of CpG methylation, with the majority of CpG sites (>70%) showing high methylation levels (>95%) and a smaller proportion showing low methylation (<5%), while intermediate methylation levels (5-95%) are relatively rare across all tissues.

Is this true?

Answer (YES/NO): NO